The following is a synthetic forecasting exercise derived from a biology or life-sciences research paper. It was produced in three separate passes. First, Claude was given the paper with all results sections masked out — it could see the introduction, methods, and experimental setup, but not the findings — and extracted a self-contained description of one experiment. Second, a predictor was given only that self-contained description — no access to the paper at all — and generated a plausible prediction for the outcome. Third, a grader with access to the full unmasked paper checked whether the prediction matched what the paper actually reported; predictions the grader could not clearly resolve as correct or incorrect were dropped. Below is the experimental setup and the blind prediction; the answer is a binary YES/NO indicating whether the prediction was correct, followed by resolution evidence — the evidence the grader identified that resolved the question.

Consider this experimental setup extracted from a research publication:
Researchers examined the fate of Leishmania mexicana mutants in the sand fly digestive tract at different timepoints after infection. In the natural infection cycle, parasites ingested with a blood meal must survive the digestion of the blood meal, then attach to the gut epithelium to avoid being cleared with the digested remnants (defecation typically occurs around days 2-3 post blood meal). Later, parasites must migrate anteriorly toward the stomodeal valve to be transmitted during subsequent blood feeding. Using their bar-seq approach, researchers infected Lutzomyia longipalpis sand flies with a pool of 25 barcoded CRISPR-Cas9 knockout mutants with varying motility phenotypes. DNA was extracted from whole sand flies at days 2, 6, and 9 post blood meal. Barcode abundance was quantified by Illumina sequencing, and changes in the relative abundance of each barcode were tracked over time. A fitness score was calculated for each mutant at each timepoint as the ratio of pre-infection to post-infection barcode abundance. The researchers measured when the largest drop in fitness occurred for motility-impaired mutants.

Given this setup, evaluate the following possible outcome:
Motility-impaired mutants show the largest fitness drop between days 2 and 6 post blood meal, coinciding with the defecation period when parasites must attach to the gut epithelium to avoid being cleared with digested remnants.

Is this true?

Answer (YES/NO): YES